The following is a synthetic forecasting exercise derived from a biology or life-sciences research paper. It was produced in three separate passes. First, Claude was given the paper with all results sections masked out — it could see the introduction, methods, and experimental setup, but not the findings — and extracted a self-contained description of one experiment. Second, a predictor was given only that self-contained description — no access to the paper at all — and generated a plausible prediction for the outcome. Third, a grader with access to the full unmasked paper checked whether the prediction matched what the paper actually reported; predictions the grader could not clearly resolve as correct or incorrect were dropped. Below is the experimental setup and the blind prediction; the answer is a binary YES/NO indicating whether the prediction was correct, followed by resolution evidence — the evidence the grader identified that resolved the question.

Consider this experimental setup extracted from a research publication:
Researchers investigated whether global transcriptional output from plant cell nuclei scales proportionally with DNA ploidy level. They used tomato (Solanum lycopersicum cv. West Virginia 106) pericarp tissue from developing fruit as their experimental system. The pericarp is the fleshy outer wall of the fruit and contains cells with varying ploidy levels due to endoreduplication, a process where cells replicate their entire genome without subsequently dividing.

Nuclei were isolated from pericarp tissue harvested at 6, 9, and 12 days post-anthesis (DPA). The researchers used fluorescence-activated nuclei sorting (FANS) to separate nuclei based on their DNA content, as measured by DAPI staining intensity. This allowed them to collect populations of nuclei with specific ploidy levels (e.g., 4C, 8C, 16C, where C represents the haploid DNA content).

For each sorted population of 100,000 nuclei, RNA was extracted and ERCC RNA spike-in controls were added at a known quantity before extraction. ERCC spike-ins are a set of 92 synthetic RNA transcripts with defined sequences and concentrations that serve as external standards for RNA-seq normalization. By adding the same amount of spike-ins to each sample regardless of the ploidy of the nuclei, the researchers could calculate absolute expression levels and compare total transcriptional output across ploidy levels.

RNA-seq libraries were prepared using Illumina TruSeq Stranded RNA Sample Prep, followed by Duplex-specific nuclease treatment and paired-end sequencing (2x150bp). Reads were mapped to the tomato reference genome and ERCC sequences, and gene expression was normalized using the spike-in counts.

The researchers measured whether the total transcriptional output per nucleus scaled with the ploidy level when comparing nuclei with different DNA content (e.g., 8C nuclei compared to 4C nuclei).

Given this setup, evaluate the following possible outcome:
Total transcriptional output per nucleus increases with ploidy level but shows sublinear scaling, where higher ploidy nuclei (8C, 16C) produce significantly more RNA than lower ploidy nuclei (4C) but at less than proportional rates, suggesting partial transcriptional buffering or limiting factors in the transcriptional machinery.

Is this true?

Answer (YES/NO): NO